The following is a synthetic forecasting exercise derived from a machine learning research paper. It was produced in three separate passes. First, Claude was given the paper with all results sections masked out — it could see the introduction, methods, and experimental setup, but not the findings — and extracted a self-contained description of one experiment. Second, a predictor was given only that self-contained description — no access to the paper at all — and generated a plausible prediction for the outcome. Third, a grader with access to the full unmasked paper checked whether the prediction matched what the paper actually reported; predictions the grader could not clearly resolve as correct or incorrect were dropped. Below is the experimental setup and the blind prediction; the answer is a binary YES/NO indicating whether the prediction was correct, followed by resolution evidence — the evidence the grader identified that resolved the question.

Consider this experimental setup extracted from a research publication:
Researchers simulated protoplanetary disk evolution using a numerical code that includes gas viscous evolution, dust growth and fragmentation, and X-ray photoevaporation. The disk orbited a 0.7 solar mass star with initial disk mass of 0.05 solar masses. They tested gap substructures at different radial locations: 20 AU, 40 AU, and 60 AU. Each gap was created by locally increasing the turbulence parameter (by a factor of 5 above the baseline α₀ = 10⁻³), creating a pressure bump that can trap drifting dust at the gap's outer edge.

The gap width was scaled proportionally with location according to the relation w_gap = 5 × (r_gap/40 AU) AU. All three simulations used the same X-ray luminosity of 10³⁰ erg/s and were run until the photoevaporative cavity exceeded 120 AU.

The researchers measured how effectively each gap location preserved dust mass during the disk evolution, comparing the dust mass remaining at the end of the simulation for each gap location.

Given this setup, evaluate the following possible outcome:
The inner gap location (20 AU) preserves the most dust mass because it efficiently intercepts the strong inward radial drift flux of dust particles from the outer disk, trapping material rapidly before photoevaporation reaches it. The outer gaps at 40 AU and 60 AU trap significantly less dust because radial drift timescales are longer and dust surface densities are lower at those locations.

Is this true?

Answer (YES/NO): YES